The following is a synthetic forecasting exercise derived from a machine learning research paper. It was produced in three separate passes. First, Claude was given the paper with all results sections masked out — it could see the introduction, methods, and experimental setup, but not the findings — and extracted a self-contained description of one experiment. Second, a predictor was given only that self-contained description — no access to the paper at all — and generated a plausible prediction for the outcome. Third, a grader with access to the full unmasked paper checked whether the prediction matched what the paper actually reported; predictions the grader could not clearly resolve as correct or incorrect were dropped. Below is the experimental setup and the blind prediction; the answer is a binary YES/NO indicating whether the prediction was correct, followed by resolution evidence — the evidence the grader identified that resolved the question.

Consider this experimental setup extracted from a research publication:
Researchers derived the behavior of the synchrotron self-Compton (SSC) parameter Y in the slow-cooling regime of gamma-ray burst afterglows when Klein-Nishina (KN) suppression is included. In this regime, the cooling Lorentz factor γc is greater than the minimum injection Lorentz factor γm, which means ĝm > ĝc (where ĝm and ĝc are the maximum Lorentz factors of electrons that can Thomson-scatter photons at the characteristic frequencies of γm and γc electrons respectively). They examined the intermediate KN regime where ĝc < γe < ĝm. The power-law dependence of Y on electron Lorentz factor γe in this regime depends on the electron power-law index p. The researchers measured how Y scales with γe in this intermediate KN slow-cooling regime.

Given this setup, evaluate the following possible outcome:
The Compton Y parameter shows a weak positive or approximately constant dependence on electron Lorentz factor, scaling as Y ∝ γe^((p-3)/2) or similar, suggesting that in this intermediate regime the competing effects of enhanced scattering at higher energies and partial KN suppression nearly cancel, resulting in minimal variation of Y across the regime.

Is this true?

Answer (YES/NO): NO